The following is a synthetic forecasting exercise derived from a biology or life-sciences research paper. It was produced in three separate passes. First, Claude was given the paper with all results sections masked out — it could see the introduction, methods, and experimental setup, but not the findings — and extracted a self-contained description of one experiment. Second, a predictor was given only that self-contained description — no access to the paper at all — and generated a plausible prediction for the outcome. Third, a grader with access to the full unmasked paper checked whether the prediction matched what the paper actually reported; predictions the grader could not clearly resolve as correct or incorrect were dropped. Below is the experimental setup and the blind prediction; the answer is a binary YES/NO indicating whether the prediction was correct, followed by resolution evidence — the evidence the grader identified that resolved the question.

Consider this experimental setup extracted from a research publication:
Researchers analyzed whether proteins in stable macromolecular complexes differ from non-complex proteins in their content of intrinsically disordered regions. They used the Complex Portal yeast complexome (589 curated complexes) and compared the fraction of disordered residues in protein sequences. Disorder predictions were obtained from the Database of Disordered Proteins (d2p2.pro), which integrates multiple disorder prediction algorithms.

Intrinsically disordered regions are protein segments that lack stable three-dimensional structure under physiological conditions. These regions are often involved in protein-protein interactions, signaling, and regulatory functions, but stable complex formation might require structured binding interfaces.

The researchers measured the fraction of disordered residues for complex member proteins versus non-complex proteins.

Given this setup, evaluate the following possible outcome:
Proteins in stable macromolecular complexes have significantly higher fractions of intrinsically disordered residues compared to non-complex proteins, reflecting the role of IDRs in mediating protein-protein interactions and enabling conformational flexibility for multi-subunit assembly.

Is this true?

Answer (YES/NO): YES